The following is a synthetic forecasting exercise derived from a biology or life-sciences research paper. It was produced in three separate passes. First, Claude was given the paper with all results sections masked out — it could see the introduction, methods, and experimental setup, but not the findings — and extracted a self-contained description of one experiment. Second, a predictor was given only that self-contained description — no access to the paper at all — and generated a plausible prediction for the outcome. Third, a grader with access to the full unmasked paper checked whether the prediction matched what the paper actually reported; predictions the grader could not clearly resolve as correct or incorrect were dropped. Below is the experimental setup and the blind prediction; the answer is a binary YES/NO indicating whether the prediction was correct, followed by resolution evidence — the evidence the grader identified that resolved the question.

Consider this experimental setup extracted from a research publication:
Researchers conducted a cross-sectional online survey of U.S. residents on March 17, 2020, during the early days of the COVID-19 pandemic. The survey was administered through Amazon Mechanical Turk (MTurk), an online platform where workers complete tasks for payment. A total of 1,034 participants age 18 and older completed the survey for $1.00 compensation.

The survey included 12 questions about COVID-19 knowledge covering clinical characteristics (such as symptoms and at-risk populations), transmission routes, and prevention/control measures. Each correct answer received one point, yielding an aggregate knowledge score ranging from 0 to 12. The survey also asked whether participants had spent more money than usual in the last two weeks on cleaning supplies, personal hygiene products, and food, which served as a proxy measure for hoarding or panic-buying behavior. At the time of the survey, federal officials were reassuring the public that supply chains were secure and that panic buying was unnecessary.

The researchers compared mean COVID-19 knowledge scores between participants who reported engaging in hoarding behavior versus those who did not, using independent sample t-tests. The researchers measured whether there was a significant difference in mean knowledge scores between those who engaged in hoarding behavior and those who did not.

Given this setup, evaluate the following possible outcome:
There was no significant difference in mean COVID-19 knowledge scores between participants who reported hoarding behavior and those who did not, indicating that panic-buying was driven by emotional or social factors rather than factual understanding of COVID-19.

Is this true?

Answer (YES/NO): NO